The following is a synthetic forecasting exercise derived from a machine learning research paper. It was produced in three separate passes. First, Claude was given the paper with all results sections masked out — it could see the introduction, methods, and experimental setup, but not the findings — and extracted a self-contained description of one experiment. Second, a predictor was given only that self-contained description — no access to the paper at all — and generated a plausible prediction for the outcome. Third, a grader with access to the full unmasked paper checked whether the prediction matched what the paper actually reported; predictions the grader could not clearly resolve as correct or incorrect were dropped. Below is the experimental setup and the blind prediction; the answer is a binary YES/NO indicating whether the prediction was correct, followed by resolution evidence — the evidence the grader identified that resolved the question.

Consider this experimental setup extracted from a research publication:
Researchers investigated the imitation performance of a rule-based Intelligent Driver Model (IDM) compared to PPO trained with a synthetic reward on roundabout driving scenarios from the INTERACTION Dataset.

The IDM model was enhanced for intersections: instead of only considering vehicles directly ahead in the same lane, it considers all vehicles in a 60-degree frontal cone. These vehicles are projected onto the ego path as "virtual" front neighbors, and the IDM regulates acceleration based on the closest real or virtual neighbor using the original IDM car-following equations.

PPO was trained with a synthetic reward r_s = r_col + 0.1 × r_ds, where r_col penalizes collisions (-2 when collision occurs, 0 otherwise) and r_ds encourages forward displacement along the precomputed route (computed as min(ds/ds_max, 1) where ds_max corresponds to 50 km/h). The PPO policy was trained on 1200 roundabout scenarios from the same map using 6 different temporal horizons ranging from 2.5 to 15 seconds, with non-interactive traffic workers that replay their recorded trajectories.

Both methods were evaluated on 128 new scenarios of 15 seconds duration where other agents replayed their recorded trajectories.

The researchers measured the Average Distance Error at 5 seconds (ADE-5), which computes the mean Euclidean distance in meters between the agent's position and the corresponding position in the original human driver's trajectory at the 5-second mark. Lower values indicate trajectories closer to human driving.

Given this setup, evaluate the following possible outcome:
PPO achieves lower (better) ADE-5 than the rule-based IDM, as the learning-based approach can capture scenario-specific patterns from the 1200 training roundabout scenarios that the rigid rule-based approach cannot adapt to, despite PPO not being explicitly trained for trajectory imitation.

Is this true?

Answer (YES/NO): YES